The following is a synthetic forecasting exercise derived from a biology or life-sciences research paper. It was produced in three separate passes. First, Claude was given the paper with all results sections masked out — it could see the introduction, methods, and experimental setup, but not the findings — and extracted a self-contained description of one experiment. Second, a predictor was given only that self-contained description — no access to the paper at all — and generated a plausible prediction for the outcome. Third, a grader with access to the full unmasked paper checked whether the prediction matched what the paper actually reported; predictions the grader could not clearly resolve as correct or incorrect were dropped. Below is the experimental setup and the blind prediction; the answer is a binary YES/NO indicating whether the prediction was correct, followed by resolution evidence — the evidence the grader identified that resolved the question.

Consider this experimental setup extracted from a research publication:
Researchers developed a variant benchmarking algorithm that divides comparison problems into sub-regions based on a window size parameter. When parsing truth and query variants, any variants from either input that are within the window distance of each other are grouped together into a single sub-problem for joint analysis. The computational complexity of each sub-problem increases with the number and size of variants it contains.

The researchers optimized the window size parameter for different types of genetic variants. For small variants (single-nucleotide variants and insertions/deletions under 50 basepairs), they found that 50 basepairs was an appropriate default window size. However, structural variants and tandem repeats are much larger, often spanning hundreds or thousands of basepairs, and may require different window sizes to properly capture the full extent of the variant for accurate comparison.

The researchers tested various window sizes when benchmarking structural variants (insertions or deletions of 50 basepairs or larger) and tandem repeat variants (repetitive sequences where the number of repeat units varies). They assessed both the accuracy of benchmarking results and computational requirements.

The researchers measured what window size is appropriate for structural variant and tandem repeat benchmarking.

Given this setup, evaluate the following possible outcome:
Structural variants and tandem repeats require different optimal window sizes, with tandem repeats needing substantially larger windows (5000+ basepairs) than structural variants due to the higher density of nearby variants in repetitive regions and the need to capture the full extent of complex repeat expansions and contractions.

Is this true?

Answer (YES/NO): NO